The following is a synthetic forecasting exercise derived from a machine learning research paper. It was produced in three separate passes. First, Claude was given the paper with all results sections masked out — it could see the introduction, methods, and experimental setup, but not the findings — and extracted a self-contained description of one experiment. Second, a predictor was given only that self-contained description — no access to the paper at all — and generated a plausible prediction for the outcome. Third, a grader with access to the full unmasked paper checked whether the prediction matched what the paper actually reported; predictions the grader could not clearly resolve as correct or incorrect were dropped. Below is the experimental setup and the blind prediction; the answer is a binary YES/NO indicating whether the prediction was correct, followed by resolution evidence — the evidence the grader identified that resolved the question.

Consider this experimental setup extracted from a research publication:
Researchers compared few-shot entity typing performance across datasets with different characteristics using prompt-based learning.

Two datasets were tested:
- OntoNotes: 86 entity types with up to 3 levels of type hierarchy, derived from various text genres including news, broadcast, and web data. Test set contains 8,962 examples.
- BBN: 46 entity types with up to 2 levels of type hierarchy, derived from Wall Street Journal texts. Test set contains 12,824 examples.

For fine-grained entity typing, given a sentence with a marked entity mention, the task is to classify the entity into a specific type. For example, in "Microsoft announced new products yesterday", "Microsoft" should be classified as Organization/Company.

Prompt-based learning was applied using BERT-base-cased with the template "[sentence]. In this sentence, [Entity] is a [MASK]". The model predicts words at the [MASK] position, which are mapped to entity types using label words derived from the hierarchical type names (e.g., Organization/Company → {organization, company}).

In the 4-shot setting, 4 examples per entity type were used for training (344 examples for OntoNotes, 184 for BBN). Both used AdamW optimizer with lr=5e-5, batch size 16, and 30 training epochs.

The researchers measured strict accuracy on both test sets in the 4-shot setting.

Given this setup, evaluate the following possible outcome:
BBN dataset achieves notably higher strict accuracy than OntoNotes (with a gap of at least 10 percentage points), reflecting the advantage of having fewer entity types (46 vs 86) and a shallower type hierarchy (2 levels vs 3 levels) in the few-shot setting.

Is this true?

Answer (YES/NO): YES